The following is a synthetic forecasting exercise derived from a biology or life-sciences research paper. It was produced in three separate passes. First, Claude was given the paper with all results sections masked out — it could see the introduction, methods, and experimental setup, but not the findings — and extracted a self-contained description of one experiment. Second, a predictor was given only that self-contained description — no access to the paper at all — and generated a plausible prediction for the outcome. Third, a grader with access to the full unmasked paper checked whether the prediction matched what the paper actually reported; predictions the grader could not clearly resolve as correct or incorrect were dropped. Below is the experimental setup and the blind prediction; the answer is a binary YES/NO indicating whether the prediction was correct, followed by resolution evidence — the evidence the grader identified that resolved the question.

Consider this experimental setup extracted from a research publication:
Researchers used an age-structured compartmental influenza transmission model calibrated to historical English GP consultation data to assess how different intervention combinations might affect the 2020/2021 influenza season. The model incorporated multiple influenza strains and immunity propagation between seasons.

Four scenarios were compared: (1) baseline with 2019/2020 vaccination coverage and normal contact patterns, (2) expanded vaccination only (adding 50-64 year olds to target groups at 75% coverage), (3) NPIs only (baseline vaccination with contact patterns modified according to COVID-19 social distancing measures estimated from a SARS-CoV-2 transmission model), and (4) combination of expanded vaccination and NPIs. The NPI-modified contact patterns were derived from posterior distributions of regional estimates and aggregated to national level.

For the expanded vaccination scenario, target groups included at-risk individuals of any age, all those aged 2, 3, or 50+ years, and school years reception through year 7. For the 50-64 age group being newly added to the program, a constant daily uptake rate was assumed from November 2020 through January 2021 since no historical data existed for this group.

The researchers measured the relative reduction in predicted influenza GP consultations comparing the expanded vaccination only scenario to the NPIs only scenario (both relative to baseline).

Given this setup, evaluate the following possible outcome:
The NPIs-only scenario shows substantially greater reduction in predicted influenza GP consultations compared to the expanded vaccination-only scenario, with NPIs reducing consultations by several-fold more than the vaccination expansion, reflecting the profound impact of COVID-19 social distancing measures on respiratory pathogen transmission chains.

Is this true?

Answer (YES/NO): NO